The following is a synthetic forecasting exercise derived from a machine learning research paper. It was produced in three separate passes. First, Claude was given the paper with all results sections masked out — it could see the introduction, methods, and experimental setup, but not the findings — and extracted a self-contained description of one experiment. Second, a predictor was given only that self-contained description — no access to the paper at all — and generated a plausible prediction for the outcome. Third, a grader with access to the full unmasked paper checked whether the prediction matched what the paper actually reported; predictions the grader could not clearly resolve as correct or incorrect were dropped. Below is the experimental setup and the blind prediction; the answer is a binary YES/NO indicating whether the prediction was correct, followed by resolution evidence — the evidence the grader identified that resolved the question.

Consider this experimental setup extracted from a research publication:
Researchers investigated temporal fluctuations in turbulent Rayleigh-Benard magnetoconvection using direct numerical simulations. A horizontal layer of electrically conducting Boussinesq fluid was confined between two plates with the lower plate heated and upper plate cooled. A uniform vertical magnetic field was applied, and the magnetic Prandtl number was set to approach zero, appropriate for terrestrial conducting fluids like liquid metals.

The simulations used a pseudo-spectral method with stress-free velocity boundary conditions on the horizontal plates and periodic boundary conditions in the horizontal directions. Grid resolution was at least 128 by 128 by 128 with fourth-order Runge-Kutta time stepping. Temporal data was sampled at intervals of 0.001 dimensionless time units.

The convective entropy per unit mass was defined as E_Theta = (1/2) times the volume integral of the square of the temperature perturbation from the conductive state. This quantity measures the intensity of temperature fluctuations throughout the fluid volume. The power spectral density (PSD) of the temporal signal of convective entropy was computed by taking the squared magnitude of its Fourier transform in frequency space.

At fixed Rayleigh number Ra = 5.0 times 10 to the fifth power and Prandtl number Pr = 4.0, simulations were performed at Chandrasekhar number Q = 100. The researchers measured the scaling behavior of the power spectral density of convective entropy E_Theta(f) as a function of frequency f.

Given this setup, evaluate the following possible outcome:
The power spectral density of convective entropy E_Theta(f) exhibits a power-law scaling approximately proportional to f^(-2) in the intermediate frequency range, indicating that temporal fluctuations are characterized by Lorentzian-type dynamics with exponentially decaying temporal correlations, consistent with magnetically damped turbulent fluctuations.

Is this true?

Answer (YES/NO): YES